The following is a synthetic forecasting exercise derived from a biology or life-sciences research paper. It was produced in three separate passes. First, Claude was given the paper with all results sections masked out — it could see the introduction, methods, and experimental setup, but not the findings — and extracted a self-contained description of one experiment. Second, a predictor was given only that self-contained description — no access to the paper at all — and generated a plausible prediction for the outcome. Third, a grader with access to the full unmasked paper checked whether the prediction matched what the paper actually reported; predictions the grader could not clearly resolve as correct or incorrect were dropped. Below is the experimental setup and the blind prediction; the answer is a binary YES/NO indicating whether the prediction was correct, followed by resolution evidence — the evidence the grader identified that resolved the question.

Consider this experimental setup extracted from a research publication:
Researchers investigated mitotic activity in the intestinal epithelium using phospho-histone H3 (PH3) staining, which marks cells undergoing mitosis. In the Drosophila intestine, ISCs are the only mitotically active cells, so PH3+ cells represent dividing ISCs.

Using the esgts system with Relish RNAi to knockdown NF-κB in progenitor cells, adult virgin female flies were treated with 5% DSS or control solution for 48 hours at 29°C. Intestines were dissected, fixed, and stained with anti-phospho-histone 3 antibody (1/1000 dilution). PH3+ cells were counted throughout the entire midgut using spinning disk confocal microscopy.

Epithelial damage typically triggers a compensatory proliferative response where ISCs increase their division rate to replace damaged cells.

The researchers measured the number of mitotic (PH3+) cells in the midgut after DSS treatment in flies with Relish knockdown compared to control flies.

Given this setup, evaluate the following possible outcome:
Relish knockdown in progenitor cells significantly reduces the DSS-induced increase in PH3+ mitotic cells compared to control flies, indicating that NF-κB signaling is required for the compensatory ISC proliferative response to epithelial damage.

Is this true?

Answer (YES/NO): NO